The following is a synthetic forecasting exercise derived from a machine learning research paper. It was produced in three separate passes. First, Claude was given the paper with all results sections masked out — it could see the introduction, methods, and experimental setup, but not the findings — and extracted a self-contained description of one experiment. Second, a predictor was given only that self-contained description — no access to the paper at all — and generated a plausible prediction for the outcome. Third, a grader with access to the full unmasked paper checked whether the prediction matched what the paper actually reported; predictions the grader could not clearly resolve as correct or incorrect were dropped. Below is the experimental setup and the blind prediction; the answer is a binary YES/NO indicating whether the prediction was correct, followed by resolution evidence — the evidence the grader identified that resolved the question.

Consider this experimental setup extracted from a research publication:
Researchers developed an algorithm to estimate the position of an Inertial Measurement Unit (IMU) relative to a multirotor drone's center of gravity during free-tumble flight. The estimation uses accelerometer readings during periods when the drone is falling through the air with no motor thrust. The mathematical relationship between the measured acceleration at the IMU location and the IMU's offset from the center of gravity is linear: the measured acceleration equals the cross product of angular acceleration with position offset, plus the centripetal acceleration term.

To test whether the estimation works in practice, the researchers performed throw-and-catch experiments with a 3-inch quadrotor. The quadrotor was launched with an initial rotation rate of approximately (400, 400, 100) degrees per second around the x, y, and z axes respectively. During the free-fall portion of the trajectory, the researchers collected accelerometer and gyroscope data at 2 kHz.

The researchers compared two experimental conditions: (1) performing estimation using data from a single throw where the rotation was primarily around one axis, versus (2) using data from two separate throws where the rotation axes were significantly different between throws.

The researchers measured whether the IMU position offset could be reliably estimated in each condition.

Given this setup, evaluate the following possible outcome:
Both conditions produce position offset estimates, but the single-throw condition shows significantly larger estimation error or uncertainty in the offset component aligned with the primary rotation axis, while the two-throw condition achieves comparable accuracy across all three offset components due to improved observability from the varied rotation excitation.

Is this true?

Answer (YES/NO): YES